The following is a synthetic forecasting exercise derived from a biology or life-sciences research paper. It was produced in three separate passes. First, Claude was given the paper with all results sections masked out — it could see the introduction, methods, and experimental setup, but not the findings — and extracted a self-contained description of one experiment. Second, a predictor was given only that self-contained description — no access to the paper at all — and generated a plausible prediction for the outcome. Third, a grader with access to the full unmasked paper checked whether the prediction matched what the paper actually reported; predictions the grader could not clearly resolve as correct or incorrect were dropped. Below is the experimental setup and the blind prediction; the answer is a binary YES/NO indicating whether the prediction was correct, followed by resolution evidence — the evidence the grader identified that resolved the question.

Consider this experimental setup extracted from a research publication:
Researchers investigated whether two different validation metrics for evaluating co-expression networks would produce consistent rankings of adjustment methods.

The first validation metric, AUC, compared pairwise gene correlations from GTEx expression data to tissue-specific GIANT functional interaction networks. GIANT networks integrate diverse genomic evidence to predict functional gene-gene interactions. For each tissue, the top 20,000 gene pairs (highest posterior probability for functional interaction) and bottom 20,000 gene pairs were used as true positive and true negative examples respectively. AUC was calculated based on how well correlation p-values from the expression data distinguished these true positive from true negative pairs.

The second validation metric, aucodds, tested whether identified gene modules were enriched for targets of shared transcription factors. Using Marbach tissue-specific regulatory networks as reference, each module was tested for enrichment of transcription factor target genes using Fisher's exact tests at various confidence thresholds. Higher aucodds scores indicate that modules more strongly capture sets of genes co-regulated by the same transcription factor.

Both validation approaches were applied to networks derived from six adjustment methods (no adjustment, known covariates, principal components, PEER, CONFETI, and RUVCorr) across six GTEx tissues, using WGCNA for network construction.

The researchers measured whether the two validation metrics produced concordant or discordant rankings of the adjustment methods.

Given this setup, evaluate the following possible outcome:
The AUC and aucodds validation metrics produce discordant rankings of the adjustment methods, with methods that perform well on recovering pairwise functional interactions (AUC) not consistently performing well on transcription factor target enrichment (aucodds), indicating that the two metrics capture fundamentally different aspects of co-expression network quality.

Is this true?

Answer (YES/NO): NO